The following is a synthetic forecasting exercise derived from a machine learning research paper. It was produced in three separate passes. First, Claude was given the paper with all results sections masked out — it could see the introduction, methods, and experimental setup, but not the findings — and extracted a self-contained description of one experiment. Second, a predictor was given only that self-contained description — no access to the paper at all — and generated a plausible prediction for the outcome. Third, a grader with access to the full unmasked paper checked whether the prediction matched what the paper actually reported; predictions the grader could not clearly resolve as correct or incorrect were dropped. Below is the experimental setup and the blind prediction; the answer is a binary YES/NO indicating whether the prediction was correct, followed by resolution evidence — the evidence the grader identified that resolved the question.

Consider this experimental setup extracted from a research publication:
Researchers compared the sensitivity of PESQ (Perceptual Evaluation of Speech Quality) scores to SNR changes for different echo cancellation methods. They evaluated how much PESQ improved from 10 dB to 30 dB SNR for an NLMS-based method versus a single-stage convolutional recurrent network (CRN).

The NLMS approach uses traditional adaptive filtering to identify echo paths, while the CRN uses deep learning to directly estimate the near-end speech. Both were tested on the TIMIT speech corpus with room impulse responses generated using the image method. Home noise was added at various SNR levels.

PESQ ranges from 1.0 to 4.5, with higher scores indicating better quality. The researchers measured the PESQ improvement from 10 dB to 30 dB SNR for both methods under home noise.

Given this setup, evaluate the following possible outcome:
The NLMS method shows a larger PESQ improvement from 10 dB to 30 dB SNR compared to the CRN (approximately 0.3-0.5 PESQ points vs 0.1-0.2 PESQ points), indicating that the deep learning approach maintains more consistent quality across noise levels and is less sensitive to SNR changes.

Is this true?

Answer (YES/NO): NO